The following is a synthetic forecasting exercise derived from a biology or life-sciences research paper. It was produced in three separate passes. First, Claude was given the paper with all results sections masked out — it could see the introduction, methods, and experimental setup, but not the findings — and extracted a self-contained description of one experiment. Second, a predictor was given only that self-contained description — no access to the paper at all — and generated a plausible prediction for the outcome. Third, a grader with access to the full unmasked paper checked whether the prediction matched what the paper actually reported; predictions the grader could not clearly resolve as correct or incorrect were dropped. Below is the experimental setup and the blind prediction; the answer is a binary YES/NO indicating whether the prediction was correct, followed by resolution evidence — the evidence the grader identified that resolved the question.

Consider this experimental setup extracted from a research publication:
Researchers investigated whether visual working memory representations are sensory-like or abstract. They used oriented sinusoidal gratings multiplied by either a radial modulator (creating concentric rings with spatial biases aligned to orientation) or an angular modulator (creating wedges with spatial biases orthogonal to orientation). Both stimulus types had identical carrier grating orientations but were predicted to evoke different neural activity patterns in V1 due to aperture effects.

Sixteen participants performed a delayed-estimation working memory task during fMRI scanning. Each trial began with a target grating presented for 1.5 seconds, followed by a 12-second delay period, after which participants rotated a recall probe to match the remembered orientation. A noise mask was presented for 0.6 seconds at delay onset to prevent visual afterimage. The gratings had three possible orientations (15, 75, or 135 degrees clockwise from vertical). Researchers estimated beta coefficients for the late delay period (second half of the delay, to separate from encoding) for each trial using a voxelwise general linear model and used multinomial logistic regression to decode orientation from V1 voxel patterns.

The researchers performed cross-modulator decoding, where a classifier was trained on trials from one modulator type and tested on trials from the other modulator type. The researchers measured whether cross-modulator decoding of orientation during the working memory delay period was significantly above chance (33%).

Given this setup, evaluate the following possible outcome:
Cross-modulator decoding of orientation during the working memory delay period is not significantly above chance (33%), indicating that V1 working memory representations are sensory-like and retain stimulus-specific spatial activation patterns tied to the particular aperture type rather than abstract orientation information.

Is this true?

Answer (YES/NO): NO